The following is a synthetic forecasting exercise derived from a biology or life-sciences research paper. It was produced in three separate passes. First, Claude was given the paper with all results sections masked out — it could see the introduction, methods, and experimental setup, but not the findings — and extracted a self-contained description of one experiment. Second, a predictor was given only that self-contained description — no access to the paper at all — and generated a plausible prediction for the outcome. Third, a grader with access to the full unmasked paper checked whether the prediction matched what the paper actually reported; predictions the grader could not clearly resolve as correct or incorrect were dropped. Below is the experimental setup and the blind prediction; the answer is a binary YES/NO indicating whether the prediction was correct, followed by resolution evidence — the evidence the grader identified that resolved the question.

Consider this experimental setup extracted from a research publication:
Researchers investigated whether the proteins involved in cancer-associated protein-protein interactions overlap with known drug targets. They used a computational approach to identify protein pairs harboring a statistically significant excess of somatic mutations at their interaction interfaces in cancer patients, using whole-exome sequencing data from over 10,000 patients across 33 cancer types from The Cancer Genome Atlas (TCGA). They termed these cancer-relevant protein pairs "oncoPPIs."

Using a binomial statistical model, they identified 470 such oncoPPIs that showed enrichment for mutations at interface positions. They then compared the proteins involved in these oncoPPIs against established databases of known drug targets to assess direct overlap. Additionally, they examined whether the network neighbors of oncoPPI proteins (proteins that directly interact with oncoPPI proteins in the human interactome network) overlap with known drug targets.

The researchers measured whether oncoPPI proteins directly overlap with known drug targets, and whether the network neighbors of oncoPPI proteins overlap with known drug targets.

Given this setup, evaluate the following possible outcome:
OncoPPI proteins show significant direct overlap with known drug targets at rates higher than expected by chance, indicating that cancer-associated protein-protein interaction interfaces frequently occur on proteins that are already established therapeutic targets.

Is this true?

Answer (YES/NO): NO